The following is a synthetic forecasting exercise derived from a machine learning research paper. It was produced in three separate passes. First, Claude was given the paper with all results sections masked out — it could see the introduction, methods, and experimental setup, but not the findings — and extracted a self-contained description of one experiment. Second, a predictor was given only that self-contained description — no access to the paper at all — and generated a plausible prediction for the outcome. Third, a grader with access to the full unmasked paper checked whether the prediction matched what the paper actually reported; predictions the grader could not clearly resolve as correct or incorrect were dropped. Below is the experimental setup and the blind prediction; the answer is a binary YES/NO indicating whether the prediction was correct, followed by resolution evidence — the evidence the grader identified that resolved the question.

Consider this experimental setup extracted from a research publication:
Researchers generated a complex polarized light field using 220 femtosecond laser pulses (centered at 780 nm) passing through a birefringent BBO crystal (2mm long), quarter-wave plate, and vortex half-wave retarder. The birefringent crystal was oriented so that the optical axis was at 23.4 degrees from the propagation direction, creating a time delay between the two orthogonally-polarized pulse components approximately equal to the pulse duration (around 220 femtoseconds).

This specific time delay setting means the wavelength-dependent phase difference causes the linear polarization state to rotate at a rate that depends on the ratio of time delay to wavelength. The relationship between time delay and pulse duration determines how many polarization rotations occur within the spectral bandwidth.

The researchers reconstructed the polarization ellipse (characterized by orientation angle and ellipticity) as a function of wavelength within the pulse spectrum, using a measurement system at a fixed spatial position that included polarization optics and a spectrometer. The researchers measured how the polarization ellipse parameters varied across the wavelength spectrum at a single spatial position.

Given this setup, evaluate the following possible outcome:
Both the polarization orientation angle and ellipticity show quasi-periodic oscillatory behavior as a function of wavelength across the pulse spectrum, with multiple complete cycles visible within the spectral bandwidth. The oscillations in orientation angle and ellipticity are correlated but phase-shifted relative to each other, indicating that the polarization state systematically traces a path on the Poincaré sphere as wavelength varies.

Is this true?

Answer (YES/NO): NO